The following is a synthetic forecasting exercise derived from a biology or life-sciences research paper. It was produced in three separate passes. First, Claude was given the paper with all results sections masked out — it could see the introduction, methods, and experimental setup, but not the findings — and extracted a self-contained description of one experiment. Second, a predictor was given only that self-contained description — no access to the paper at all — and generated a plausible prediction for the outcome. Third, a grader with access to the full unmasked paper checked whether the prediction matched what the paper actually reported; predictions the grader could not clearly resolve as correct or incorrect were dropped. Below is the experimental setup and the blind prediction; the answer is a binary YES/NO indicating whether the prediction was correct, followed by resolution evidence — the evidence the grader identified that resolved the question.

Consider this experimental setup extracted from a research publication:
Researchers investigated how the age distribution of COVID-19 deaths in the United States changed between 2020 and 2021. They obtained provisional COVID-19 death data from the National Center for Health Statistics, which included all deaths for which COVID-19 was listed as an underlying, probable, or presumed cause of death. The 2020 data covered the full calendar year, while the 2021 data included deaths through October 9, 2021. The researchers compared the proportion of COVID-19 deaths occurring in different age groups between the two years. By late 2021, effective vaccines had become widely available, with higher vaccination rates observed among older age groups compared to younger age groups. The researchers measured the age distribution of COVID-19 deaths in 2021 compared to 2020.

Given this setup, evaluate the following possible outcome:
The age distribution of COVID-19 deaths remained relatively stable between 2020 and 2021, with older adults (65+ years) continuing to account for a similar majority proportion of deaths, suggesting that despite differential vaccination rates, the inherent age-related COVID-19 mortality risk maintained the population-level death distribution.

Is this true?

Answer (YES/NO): NO